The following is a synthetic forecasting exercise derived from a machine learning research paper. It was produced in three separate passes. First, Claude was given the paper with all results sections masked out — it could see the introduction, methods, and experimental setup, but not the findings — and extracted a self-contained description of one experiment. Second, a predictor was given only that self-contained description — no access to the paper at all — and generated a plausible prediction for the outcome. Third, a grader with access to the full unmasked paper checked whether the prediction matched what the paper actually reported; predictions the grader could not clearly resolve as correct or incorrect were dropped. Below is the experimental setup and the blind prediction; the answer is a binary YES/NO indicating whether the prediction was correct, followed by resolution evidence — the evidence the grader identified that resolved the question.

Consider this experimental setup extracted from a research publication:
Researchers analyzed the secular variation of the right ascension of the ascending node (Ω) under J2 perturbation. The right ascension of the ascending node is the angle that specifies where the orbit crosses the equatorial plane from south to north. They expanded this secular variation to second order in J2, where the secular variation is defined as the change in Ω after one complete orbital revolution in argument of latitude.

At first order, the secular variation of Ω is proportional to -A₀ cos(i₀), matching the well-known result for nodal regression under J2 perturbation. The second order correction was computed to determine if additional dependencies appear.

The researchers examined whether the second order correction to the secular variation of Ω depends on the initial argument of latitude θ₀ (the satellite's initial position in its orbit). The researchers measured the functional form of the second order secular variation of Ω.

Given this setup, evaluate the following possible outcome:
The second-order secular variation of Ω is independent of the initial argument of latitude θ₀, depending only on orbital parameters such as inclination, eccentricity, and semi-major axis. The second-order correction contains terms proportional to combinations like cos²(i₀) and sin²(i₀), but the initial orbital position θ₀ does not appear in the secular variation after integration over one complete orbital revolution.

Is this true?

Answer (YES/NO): NO